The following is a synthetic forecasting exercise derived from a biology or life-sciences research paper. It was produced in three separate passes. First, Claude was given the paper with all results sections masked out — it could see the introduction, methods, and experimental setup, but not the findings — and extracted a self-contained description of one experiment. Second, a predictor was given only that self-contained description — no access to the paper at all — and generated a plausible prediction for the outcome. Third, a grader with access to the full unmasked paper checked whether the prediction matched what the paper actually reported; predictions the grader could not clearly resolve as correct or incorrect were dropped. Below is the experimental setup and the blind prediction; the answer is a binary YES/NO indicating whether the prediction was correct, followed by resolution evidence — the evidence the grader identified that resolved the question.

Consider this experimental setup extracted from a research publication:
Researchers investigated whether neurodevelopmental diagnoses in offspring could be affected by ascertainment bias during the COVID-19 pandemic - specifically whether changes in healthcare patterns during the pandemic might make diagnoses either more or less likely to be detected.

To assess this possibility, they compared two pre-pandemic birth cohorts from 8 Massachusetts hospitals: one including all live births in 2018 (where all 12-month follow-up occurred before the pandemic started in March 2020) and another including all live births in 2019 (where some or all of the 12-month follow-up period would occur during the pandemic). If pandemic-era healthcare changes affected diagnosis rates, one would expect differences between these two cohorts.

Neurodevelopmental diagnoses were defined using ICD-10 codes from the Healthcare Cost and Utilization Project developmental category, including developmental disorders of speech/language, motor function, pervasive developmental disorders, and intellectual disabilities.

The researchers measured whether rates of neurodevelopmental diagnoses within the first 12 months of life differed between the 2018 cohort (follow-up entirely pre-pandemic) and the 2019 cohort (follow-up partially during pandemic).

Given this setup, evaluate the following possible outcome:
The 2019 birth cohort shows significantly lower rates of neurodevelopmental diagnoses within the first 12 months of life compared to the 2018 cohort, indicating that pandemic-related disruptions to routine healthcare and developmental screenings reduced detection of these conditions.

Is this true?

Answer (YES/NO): NO